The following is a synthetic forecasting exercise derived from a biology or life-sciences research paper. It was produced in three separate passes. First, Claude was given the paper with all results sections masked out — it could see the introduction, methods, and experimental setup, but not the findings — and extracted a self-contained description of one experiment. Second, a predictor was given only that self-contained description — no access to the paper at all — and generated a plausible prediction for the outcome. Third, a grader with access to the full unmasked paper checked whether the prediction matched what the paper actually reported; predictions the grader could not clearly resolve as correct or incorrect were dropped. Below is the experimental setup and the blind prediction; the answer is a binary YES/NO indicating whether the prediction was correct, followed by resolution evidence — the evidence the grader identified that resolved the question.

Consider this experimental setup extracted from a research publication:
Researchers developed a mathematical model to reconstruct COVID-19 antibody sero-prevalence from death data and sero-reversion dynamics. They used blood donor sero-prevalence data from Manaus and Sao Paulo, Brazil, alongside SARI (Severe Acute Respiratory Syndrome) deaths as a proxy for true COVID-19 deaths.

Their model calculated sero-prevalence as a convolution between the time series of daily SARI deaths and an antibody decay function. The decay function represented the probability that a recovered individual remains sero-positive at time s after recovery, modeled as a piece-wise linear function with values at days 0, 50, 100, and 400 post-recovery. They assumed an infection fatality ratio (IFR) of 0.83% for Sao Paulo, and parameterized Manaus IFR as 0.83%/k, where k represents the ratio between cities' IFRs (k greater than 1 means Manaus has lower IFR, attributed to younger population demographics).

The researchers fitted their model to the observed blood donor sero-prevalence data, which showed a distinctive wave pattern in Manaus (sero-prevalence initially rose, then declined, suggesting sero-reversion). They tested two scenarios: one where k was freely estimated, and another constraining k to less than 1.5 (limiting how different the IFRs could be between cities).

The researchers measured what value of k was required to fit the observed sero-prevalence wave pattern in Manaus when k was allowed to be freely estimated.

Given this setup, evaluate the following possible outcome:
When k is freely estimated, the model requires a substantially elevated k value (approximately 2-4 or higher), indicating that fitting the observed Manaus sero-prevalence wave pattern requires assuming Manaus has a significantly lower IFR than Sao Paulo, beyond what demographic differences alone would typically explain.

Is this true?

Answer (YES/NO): YES